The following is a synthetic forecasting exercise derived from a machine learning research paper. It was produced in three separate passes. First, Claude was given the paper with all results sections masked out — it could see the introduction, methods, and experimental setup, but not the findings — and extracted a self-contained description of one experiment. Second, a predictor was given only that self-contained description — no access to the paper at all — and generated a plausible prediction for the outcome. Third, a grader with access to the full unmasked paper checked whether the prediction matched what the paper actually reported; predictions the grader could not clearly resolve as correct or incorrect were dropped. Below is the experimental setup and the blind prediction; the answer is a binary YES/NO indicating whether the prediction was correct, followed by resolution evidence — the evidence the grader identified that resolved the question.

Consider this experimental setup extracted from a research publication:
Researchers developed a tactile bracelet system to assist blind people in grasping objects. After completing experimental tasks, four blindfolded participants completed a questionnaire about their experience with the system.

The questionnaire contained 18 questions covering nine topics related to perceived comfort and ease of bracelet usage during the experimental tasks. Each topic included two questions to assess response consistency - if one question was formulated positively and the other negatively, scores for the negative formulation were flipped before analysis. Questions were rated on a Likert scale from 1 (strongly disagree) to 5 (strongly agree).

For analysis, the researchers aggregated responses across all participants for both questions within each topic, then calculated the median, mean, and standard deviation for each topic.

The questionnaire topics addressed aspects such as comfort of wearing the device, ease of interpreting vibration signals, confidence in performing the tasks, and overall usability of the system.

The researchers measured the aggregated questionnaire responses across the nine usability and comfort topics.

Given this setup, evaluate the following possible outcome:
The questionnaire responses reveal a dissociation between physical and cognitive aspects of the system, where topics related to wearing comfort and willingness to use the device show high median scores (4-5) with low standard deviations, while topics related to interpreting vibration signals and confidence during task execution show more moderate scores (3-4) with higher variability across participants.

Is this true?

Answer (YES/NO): NO